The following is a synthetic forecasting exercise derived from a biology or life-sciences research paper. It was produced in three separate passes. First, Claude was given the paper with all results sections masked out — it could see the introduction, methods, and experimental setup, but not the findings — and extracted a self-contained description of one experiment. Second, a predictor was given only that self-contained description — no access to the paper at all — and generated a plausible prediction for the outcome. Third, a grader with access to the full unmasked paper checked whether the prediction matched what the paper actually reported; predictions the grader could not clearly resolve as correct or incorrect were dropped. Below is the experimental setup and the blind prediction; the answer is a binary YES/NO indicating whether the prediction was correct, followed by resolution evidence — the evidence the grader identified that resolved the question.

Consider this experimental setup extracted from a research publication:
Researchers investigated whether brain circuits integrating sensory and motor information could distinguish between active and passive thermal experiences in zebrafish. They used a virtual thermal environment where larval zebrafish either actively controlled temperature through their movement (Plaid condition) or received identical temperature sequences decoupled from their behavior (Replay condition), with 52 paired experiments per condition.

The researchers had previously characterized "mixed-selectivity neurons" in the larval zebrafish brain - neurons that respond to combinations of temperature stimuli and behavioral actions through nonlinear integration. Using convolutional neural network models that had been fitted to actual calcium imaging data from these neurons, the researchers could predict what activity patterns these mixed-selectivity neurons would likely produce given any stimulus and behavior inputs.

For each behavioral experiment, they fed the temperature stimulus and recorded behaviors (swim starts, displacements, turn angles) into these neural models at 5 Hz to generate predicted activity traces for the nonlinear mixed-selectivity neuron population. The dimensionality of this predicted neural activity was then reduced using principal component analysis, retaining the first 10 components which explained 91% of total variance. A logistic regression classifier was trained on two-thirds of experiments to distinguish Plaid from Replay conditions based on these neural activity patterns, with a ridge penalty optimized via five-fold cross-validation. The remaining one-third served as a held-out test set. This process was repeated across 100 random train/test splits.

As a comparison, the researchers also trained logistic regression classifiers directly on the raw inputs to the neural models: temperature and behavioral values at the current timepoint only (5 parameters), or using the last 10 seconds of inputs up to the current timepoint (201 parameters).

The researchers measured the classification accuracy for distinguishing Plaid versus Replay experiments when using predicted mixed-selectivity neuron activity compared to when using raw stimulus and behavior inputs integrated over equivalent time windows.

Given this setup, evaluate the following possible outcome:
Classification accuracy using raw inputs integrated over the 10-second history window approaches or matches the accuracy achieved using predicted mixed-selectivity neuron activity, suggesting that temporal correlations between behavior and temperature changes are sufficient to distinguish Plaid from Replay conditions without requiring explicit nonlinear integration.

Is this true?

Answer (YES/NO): YES